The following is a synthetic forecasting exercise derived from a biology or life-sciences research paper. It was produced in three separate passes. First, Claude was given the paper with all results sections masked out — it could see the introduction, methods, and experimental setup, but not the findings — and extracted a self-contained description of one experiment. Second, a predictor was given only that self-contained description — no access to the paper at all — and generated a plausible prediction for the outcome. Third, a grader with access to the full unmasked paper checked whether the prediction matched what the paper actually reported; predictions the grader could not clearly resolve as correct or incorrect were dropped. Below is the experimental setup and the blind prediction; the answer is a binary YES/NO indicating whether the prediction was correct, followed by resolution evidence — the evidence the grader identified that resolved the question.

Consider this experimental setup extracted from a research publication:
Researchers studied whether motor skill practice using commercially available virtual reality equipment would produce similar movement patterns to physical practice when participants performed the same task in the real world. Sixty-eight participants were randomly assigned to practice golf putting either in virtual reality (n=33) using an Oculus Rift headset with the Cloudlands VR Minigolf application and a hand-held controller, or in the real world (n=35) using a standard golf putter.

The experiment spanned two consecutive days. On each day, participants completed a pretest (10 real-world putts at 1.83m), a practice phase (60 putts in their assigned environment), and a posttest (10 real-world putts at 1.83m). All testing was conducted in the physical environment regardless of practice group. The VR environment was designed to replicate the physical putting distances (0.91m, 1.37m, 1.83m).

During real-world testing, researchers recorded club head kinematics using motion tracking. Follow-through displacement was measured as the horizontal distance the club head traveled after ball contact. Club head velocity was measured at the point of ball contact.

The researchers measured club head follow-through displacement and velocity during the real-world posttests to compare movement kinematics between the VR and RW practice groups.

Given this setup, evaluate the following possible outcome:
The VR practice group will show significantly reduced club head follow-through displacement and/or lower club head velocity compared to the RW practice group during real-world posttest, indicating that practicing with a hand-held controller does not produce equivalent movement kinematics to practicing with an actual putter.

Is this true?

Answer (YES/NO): NO